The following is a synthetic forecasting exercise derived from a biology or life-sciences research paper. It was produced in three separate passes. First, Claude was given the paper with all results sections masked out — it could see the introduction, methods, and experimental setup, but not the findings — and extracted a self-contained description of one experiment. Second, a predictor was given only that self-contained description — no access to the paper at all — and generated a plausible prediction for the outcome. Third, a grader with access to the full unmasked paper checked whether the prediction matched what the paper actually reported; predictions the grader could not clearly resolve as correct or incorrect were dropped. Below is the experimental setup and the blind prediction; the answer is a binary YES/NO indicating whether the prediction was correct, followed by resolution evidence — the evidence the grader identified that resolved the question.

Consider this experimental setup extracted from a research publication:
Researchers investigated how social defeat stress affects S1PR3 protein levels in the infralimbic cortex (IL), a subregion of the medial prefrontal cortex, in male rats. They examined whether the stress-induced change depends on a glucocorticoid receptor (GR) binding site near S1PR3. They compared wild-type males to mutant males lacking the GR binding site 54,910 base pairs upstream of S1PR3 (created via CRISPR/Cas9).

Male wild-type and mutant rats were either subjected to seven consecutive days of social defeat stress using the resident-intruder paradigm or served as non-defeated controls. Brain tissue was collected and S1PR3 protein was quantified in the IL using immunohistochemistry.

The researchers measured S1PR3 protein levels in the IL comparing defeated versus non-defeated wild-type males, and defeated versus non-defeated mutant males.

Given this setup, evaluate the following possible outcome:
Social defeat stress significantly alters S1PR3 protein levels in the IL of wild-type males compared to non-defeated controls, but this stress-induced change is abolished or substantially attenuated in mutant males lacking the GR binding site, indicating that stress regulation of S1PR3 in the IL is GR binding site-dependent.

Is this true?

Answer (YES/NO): YES